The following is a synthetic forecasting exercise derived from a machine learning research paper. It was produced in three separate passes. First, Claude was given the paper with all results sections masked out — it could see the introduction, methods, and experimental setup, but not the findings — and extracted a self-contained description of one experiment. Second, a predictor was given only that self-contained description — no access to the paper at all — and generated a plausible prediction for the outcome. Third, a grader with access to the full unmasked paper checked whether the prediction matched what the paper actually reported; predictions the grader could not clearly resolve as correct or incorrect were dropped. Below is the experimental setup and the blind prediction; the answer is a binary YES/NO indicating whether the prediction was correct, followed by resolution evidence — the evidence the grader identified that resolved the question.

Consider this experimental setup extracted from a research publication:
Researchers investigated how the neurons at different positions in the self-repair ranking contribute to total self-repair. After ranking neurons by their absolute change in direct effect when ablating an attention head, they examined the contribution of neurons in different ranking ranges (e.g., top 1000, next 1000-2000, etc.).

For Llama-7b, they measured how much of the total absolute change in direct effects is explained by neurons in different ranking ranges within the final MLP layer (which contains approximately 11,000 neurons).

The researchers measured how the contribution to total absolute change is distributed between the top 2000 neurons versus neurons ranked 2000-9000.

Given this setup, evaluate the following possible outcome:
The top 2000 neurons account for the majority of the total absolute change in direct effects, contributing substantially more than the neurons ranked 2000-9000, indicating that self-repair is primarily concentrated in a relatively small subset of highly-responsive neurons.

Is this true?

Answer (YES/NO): YES